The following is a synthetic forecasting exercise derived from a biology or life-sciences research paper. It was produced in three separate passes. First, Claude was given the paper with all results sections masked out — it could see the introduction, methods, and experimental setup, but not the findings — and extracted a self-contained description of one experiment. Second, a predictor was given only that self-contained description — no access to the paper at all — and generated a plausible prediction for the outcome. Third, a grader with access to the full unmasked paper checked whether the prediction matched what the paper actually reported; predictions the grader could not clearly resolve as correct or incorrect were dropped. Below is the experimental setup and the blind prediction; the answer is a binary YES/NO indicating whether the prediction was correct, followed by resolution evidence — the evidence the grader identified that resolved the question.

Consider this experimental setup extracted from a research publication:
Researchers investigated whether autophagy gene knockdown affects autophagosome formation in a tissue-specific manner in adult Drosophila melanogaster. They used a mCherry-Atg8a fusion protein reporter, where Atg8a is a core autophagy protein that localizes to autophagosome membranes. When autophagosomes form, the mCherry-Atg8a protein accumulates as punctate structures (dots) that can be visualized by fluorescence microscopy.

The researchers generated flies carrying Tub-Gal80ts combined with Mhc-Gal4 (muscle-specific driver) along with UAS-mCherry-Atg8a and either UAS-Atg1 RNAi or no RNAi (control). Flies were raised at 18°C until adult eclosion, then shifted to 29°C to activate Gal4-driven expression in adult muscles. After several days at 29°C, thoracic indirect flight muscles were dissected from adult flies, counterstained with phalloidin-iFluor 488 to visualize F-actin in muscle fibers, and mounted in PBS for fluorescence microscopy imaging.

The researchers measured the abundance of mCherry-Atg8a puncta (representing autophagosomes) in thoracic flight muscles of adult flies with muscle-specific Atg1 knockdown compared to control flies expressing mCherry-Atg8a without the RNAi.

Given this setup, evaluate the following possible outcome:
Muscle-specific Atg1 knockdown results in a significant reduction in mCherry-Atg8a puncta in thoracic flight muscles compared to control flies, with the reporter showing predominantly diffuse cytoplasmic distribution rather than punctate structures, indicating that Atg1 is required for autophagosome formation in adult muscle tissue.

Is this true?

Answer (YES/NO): NO